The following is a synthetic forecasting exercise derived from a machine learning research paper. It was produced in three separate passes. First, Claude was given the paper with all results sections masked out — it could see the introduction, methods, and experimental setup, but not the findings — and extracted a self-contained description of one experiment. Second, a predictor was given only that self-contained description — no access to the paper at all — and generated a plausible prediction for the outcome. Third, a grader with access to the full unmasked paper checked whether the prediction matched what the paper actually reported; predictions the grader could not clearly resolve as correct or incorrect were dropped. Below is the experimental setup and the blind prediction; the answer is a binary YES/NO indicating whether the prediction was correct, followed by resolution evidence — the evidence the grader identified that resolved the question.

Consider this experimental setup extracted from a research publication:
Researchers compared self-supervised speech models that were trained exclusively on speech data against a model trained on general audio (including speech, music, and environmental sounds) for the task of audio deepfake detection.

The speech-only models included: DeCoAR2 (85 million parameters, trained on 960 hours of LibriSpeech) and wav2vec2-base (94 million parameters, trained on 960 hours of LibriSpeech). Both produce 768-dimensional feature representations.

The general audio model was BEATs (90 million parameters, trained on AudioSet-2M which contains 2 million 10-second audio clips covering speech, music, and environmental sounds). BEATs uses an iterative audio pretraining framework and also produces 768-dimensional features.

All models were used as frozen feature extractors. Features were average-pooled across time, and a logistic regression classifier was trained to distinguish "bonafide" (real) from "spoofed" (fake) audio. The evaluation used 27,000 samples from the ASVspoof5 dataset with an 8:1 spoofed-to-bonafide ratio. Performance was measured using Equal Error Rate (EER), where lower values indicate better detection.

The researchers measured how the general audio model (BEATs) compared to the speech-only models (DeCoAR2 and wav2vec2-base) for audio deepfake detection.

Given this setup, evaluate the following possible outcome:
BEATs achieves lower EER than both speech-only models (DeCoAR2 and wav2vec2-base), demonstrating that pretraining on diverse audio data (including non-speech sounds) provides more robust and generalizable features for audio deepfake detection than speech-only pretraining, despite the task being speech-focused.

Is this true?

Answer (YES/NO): NO